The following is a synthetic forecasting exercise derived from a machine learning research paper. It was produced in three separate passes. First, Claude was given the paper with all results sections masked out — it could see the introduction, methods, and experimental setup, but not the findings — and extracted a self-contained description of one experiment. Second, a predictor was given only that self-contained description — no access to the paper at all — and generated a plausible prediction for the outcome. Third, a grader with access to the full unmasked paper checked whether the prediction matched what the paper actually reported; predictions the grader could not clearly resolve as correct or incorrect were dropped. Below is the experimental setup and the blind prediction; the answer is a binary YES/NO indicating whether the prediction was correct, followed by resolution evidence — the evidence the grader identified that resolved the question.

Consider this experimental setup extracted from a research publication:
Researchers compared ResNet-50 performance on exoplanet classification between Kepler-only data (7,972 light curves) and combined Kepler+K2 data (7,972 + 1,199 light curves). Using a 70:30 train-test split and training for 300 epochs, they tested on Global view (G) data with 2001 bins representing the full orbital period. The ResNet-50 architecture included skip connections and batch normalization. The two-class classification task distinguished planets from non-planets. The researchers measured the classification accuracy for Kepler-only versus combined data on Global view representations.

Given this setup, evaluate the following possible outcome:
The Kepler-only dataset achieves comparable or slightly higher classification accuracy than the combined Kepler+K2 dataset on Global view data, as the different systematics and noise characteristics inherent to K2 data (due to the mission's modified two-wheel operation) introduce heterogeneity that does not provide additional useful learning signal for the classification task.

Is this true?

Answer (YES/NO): YES